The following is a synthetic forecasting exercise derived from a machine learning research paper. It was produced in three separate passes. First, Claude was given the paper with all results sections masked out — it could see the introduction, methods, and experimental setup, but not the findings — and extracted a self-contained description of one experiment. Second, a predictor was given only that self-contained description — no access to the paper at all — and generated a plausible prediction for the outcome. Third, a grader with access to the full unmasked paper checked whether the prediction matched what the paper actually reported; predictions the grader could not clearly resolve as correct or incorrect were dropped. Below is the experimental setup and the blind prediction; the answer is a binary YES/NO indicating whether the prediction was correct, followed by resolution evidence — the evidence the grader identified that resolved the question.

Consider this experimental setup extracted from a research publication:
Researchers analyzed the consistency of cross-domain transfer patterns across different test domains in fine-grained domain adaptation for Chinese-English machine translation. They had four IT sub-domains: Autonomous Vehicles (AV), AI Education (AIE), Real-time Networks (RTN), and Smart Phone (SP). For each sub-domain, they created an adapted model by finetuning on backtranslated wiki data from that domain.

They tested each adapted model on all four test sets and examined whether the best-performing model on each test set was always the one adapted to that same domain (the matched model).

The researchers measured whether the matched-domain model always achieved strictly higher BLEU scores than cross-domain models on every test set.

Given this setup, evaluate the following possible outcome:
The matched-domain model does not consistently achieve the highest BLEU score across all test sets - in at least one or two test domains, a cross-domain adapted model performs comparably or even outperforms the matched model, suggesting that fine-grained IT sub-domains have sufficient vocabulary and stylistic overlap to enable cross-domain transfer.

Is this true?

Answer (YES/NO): YES